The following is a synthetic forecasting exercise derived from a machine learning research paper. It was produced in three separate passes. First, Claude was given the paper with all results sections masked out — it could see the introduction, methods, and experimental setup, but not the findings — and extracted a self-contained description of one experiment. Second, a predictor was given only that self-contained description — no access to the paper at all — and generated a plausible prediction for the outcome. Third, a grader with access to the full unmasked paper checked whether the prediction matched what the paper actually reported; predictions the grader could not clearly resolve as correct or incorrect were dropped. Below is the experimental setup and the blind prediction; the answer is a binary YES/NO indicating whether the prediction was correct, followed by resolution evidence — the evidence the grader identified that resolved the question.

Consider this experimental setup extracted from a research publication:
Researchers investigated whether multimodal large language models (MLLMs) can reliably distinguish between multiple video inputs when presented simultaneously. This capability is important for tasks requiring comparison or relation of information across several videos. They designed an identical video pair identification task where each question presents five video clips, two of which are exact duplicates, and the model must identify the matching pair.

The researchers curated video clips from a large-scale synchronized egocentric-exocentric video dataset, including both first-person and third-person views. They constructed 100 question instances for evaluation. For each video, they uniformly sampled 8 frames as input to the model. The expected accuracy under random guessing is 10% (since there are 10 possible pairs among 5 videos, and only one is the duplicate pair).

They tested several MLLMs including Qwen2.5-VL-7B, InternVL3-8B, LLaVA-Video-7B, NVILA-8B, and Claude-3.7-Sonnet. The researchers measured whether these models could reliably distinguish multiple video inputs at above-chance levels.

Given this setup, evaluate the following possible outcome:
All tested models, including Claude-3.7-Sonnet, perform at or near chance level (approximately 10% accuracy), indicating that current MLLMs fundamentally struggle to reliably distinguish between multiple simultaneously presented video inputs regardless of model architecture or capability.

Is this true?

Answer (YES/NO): NO